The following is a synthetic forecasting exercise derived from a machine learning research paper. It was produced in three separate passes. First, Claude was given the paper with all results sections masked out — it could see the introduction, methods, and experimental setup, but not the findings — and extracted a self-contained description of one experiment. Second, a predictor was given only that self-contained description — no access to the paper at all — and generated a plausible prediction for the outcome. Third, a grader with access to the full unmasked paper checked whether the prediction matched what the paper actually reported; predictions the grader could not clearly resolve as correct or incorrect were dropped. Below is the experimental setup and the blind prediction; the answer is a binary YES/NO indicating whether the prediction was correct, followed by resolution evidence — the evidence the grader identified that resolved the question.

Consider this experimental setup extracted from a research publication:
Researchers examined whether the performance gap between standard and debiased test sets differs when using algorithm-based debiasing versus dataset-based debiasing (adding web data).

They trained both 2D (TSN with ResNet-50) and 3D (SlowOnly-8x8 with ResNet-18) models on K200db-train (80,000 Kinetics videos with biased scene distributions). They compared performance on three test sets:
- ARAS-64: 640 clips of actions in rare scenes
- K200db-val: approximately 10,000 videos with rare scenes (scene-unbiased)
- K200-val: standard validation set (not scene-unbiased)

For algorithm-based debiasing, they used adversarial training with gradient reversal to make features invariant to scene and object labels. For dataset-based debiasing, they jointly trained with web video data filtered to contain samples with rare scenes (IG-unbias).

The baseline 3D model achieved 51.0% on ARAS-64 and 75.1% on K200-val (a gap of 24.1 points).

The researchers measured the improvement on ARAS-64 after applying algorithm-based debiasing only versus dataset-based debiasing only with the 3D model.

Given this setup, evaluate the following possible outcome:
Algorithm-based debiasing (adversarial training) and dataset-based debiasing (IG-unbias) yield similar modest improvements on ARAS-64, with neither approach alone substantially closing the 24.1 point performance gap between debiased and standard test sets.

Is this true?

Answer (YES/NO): NO